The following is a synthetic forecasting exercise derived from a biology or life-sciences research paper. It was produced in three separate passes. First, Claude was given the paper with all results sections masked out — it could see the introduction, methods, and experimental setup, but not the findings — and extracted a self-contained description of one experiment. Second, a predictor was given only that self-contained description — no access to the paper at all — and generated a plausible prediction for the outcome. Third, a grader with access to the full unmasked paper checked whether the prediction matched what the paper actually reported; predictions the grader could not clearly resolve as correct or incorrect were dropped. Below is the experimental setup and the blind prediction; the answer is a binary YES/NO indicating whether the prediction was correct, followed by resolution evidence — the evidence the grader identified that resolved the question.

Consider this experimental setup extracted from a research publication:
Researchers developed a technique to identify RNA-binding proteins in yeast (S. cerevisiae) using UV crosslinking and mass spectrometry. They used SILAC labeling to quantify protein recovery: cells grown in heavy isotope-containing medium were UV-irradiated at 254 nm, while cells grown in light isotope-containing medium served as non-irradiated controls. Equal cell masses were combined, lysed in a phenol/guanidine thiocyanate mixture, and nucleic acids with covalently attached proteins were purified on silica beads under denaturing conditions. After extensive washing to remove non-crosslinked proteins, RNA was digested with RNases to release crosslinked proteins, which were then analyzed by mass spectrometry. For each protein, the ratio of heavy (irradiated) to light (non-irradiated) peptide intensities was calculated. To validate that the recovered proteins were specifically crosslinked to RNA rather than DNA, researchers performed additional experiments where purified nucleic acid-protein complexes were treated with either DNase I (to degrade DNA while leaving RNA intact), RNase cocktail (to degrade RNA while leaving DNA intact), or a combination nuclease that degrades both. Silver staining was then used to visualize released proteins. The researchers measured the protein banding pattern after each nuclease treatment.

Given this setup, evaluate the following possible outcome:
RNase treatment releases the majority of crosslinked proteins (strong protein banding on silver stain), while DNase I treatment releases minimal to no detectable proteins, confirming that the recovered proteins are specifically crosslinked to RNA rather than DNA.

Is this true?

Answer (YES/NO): NO